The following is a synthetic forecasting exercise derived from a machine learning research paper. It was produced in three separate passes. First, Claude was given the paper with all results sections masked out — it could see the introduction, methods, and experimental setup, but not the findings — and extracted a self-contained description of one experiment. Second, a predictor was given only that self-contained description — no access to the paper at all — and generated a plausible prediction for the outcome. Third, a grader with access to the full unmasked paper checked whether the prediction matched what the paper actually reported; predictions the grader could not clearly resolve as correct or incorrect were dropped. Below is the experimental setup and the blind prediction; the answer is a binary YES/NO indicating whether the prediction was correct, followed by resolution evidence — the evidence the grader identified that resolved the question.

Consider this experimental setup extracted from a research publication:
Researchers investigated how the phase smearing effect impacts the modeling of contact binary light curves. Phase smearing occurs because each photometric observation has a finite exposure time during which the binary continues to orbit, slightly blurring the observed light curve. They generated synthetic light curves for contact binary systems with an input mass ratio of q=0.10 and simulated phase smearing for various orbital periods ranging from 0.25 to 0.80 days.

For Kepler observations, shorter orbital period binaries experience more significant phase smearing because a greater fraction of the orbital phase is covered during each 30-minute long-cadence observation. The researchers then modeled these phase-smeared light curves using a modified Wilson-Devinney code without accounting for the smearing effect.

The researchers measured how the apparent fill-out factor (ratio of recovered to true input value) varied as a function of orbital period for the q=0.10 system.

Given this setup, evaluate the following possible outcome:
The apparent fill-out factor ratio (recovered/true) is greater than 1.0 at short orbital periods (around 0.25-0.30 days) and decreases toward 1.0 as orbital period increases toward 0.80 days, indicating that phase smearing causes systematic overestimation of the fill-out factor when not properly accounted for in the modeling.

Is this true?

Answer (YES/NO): YES